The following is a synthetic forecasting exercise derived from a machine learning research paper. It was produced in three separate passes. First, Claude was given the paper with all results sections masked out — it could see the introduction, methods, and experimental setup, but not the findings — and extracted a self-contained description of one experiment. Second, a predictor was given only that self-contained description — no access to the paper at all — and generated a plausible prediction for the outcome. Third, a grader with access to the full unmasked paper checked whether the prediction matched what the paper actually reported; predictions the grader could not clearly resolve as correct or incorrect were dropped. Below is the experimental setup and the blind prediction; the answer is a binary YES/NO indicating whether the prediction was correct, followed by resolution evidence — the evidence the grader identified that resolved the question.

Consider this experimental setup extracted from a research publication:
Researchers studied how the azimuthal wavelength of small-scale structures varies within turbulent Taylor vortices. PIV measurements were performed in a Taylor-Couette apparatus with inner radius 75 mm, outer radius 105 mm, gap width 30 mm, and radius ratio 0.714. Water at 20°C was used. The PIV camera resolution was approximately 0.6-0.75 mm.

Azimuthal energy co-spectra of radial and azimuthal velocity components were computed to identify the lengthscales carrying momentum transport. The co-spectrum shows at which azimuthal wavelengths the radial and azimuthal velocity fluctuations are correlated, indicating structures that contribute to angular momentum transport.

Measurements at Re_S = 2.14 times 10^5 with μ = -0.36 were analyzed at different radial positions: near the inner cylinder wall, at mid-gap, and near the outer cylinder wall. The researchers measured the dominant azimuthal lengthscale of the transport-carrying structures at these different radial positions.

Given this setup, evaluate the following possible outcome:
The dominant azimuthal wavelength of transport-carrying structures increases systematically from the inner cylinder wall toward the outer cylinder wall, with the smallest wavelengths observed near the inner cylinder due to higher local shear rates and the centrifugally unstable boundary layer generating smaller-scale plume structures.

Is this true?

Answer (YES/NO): NO